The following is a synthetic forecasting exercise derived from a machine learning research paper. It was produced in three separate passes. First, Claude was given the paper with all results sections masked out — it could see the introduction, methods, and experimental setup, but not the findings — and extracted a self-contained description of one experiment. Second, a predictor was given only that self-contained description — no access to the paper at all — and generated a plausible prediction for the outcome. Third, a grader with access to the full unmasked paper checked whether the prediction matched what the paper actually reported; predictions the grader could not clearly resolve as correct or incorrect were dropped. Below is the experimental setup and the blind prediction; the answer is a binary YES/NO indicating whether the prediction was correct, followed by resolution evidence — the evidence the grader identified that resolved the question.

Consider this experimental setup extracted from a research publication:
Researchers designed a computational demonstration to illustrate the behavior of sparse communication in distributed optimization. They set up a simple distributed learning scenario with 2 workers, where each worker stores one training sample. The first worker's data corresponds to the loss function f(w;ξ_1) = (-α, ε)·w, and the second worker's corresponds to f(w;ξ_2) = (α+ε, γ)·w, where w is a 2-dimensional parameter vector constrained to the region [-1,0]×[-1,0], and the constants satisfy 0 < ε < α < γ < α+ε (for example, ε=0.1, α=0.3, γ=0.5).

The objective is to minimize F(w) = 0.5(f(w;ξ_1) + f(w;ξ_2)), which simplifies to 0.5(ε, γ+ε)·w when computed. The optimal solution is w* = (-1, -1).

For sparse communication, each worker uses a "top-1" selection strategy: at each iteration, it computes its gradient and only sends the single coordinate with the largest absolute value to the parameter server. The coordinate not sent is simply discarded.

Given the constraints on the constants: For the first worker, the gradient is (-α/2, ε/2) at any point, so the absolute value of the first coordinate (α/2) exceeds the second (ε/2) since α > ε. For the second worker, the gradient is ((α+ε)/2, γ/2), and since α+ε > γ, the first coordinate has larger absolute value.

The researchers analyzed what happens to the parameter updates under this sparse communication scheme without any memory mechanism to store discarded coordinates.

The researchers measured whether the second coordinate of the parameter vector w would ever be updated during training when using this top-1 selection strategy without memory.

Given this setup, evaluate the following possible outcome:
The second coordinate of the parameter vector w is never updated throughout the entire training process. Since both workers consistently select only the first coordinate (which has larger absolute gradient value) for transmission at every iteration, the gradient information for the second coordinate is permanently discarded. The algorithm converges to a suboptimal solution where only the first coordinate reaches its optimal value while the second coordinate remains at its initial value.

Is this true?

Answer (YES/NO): YES